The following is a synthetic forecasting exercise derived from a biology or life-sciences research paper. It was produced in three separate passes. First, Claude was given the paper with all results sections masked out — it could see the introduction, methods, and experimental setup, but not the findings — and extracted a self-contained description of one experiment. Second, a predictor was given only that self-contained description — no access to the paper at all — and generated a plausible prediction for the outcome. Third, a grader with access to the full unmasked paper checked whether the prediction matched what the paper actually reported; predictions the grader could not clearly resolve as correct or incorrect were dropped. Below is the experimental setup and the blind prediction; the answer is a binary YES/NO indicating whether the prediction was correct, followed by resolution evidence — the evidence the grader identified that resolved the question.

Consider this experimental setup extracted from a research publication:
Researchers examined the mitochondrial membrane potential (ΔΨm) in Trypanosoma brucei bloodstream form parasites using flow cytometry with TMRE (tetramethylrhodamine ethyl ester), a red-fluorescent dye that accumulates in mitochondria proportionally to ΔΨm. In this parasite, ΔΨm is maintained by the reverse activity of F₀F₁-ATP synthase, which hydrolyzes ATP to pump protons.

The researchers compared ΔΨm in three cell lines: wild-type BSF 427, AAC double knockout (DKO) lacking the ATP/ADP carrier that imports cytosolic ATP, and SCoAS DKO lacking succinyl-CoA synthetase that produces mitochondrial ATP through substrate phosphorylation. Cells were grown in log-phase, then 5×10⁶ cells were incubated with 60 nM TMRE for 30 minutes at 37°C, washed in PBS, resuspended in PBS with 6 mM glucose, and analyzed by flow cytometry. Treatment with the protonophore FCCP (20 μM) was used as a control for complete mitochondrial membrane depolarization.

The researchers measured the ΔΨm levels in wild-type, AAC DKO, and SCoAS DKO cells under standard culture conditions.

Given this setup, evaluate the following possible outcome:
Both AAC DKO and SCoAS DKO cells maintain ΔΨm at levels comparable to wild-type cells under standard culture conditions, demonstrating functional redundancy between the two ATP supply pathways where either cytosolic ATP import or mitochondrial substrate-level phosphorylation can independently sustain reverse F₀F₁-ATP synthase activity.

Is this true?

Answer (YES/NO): YES